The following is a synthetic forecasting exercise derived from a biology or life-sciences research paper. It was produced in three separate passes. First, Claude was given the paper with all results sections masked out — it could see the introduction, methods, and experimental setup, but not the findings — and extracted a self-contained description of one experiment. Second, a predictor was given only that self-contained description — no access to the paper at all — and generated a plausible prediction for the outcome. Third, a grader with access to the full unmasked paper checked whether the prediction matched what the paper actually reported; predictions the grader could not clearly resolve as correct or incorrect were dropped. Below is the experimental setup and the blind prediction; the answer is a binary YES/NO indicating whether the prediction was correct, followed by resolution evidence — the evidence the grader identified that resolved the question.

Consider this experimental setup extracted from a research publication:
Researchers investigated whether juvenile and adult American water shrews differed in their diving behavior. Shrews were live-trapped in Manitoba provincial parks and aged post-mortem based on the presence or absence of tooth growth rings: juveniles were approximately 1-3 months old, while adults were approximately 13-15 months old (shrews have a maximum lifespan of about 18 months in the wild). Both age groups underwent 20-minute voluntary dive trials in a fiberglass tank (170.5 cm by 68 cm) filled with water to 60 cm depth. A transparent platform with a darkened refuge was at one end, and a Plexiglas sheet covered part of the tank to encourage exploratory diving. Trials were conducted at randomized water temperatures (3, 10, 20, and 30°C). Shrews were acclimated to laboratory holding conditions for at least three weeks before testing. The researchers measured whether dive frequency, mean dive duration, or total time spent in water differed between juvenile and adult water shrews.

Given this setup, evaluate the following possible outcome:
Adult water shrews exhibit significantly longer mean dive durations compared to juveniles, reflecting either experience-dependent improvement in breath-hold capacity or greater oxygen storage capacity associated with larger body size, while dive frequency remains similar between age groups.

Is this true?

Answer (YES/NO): NO